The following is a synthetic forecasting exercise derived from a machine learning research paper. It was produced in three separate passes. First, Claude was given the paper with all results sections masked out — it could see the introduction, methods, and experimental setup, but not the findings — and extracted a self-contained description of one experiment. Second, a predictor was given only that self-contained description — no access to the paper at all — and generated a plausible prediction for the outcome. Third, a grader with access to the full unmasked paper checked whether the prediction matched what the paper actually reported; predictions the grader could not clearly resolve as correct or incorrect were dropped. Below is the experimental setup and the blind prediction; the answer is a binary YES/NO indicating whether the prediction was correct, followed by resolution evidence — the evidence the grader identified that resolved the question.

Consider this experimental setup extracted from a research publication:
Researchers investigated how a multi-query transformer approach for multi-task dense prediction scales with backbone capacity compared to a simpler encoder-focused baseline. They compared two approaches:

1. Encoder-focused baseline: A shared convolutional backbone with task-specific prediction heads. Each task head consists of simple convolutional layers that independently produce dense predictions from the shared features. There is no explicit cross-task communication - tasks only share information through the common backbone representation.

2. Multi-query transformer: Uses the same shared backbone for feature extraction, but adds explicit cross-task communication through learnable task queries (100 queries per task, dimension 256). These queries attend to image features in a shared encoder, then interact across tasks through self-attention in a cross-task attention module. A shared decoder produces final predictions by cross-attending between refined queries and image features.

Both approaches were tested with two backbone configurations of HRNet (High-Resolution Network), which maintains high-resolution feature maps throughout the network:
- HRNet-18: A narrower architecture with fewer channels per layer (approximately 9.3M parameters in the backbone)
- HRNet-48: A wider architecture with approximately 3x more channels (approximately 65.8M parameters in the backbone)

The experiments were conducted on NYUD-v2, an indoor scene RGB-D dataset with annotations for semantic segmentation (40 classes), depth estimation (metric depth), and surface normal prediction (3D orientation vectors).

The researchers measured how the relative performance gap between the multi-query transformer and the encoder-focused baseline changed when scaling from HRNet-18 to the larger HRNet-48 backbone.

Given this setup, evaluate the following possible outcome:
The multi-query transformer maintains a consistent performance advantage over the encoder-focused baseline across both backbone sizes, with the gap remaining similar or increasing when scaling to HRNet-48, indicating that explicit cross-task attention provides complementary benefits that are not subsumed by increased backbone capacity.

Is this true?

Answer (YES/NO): NO